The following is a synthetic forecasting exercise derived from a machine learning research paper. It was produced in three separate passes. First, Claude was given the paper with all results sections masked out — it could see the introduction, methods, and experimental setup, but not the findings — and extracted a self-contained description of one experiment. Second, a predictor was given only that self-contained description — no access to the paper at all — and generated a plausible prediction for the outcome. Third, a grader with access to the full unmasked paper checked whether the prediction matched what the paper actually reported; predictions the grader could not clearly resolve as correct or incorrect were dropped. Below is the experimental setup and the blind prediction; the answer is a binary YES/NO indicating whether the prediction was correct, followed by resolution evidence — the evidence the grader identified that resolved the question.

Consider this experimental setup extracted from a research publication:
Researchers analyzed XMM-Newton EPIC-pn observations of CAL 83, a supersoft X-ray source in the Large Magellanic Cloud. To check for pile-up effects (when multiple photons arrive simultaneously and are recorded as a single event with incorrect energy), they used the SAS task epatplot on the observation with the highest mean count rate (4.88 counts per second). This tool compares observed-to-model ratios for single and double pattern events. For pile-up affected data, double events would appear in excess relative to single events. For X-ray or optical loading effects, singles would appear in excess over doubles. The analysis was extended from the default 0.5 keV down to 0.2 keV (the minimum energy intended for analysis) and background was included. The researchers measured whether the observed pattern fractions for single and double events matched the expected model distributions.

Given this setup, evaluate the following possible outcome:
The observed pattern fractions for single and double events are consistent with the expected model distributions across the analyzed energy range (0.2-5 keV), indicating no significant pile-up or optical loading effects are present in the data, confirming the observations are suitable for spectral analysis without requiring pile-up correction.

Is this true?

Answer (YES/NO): YES